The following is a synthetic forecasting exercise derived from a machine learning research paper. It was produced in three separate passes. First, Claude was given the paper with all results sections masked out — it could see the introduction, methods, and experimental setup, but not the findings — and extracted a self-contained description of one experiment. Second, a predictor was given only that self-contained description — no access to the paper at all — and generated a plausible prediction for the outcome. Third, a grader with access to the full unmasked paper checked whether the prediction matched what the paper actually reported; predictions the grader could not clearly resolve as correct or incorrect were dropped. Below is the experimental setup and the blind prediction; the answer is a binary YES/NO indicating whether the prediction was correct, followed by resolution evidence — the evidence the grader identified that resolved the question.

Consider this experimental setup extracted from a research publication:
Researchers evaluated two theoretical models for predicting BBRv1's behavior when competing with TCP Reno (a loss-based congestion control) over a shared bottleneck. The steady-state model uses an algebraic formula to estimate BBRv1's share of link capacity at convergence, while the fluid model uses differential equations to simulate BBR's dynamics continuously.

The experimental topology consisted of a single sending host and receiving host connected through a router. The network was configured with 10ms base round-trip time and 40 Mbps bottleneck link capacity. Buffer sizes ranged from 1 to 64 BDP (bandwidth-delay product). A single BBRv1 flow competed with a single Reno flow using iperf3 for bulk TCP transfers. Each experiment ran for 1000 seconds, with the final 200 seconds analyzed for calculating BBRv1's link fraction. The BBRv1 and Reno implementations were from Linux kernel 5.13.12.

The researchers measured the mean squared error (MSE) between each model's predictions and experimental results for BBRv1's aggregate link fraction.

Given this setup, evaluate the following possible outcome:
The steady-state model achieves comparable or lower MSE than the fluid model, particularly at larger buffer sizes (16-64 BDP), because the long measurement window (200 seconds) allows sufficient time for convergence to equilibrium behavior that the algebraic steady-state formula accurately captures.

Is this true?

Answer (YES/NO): NO